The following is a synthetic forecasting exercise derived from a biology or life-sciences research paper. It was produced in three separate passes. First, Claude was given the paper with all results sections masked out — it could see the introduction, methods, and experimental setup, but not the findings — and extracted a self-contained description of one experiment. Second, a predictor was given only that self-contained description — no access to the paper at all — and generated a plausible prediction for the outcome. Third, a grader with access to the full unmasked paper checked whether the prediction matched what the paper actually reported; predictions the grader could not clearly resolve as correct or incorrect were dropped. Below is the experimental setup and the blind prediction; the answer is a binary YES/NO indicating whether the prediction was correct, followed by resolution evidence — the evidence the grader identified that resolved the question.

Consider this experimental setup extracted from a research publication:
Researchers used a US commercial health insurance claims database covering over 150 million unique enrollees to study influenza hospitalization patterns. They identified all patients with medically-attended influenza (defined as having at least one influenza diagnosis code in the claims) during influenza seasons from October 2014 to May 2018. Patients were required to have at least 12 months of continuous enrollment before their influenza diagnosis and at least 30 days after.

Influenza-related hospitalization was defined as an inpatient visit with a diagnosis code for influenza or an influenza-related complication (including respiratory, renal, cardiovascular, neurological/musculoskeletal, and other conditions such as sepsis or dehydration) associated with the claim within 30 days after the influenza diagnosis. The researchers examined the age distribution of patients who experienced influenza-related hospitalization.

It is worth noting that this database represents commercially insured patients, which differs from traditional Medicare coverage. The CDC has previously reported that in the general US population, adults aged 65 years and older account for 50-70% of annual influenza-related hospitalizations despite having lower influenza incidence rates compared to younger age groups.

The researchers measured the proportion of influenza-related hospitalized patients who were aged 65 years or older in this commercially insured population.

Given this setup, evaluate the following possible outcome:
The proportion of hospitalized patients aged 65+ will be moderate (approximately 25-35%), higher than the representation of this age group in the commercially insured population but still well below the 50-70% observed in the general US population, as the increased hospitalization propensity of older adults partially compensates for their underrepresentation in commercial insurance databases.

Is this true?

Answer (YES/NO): NO